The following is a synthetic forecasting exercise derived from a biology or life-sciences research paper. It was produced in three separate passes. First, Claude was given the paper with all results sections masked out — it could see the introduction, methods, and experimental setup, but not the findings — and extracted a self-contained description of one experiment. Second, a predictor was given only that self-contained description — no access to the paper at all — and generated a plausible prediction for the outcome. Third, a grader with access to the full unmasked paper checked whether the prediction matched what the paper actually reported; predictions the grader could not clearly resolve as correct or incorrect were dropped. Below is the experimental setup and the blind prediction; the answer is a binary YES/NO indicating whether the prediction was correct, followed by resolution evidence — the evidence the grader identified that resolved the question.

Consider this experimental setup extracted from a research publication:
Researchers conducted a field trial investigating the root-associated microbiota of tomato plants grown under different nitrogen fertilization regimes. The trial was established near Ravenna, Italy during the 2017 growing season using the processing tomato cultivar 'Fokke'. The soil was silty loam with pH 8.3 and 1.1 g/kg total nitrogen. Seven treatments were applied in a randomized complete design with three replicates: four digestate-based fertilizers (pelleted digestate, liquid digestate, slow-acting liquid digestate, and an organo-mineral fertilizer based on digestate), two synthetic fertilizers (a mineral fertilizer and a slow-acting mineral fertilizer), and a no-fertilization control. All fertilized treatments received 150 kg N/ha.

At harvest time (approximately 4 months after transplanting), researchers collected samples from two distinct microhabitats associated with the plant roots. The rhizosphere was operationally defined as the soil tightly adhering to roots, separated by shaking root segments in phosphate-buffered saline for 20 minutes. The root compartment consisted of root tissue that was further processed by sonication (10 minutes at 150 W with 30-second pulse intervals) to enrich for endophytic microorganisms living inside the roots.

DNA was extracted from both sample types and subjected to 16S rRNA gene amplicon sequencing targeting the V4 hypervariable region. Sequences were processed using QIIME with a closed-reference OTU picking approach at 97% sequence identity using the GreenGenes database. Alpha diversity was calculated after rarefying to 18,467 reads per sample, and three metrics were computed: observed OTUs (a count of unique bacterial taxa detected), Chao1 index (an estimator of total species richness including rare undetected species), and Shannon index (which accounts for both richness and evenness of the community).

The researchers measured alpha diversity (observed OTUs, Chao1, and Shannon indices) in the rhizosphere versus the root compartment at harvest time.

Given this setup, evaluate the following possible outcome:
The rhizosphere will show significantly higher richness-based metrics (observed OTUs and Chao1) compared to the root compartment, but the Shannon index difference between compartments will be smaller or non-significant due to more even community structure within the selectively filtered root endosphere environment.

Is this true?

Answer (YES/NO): NO